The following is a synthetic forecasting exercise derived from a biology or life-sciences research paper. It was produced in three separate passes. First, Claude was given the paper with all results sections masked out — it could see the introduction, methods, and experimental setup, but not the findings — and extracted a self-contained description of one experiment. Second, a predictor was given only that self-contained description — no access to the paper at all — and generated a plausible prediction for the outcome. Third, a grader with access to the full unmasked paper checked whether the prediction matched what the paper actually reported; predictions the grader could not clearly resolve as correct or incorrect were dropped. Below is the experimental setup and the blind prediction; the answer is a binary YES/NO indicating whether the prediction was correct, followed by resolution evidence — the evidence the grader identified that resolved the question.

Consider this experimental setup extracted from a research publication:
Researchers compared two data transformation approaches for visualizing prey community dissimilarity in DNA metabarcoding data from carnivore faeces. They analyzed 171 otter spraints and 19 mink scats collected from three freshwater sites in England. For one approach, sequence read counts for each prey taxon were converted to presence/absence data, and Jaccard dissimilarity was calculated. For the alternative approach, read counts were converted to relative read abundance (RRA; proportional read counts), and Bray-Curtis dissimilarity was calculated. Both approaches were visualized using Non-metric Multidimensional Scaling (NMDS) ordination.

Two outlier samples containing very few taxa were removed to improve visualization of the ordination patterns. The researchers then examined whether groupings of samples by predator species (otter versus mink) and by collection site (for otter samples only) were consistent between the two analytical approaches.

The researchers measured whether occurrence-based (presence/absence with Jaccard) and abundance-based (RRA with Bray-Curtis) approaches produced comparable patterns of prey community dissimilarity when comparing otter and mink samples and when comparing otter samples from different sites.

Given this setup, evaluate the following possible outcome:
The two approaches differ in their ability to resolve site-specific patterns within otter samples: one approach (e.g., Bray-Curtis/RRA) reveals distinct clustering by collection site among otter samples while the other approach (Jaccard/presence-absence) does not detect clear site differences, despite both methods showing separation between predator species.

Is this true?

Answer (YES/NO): NO